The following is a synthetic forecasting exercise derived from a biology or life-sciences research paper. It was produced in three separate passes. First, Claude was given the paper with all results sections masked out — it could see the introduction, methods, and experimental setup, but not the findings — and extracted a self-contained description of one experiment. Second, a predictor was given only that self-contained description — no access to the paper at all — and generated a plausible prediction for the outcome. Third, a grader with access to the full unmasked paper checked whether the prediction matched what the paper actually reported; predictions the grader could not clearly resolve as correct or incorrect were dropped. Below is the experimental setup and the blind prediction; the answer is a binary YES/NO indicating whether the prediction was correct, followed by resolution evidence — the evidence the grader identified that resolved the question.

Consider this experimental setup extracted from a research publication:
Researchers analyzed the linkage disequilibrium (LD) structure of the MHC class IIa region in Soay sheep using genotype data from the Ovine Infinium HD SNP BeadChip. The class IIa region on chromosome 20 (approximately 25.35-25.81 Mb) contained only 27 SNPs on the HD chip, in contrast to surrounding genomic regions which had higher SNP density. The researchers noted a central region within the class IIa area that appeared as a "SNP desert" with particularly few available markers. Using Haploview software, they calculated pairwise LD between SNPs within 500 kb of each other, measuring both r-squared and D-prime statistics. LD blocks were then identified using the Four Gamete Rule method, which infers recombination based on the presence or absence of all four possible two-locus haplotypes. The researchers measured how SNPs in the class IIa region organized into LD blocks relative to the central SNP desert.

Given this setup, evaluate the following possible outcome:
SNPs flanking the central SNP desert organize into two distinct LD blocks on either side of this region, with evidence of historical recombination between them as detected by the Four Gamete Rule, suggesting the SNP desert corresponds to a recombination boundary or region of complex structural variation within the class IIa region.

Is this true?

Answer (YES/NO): NO